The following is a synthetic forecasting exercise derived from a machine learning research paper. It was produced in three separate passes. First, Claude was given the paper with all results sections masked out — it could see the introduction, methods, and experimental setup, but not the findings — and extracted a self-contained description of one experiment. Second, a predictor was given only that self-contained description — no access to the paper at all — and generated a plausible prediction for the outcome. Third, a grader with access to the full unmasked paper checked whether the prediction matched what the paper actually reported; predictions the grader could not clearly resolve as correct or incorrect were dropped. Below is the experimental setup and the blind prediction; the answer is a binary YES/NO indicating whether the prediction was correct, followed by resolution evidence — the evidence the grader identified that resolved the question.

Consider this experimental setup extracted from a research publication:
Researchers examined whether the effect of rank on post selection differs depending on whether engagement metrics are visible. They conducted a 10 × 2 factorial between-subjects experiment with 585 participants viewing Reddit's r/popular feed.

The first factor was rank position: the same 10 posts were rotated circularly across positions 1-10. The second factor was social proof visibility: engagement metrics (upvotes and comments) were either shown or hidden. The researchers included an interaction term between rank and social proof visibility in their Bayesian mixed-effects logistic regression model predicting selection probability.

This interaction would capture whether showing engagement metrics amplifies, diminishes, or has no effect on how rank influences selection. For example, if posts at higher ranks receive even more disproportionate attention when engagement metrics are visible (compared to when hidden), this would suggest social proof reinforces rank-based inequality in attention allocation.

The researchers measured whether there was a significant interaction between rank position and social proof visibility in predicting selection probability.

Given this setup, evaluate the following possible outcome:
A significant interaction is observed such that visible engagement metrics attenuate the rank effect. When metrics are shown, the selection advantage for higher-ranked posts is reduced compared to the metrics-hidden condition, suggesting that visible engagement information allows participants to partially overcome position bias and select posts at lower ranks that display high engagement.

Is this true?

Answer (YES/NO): NO